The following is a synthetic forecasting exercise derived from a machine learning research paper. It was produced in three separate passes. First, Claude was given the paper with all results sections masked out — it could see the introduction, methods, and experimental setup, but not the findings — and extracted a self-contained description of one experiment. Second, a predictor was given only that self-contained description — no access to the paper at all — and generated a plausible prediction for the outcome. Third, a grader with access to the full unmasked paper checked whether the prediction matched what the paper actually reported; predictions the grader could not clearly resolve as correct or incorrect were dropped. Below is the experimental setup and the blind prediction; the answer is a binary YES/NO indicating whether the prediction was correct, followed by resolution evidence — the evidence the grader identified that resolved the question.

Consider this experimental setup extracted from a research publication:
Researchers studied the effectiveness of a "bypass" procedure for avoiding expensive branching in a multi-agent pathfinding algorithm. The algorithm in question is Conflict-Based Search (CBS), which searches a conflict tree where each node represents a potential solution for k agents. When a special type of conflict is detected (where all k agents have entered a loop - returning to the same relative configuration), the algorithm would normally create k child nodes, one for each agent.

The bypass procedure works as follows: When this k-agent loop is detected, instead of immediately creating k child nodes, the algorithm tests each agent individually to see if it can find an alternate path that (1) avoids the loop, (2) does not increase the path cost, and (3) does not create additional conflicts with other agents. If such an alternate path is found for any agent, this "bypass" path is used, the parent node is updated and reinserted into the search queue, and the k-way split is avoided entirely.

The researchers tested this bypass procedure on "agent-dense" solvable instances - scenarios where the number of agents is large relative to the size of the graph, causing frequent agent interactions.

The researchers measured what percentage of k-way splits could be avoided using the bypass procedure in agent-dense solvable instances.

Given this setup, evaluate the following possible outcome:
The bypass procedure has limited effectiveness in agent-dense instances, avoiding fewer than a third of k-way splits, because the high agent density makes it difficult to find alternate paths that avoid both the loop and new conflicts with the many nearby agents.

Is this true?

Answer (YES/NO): NO